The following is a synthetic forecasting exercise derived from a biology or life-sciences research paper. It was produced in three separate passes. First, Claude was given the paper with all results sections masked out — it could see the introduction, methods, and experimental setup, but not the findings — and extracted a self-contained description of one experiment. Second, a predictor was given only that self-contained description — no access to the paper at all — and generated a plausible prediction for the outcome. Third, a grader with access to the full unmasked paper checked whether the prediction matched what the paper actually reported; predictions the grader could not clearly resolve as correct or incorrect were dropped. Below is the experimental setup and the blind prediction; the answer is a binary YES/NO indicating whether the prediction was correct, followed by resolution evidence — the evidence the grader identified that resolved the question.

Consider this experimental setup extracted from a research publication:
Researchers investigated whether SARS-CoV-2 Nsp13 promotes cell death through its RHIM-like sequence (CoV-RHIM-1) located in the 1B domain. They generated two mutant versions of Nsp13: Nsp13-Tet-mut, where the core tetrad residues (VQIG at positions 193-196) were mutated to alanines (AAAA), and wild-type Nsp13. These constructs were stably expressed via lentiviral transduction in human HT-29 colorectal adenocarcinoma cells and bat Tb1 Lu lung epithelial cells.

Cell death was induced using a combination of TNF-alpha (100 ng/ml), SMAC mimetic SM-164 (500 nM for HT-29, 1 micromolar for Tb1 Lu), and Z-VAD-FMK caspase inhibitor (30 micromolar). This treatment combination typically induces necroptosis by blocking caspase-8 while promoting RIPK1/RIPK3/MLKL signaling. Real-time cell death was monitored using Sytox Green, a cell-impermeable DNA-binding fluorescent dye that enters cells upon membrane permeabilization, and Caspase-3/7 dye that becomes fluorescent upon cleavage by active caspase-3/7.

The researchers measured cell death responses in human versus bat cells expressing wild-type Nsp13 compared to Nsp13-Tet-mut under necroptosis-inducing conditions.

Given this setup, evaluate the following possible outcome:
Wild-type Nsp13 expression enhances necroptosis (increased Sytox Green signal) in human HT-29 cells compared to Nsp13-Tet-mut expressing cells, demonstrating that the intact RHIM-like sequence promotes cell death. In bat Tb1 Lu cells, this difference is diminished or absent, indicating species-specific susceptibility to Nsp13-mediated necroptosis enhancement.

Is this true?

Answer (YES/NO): NO